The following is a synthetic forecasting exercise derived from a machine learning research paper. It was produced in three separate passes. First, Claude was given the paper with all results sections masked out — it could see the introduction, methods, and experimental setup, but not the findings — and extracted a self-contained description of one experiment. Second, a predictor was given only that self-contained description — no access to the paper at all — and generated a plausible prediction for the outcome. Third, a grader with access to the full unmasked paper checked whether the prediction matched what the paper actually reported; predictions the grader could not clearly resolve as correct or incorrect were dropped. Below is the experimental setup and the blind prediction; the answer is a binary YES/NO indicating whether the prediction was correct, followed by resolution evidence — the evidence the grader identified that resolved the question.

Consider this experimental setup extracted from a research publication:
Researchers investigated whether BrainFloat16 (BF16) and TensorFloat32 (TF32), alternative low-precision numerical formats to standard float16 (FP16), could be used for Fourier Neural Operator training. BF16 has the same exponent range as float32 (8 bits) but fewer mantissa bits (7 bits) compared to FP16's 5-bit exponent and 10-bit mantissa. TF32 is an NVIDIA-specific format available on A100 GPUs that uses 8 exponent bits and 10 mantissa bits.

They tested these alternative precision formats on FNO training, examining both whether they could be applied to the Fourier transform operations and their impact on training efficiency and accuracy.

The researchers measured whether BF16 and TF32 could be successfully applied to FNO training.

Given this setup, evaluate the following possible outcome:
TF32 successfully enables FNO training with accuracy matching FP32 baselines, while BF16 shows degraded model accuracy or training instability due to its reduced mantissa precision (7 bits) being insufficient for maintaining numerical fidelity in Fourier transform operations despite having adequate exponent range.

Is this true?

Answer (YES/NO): NO